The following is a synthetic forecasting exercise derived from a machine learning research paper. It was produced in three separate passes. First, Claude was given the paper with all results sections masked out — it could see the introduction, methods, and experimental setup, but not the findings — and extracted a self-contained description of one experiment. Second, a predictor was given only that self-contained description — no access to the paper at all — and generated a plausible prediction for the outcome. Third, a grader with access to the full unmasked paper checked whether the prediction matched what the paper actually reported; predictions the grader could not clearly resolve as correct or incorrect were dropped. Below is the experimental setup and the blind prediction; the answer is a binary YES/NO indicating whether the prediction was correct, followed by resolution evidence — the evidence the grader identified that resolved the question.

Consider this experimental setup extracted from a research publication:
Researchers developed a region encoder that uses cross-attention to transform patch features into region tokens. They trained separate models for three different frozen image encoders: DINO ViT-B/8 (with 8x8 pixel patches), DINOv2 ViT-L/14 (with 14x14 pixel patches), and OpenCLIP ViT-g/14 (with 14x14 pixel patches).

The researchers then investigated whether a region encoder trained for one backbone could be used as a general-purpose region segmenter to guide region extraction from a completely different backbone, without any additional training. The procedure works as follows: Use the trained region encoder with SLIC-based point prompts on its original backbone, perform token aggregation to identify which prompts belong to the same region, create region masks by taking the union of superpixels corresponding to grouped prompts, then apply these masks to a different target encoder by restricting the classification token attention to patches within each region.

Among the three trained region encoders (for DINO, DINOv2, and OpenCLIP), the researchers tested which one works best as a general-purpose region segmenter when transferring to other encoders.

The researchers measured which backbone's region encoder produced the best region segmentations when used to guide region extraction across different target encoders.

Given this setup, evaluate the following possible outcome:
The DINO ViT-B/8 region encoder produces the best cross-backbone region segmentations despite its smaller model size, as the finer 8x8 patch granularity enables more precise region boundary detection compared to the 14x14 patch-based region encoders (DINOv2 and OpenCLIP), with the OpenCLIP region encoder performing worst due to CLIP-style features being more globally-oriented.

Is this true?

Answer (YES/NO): NO